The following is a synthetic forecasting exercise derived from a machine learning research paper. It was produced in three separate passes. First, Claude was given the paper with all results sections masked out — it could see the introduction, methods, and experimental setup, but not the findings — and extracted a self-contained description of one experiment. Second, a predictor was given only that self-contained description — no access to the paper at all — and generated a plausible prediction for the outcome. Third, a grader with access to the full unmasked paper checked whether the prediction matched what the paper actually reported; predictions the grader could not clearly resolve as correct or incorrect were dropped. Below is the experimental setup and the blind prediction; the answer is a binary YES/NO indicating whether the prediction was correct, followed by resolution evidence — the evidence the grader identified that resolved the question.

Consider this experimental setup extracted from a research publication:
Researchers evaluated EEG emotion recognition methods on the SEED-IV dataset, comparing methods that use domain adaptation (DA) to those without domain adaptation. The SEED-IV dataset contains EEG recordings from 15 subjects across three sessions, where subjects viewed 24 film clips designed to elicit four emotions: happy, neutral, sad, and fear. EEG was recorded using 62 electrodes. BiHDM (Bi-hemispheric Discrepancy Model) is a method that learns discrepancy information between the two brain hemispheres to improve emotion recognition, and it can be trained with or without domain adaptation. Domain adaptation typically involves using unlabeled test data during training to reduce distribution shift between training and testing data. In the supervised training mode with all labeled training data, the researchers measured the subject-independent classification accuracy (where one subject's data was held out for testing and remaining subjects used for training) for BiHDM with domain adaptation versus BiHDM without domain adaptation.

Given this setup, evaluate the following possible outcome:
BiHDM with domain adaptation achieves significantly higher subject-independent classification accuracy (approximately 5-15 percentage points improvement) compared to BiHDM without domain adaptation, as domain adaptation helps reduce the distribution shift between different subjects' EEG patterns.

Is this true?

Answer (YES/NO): NO